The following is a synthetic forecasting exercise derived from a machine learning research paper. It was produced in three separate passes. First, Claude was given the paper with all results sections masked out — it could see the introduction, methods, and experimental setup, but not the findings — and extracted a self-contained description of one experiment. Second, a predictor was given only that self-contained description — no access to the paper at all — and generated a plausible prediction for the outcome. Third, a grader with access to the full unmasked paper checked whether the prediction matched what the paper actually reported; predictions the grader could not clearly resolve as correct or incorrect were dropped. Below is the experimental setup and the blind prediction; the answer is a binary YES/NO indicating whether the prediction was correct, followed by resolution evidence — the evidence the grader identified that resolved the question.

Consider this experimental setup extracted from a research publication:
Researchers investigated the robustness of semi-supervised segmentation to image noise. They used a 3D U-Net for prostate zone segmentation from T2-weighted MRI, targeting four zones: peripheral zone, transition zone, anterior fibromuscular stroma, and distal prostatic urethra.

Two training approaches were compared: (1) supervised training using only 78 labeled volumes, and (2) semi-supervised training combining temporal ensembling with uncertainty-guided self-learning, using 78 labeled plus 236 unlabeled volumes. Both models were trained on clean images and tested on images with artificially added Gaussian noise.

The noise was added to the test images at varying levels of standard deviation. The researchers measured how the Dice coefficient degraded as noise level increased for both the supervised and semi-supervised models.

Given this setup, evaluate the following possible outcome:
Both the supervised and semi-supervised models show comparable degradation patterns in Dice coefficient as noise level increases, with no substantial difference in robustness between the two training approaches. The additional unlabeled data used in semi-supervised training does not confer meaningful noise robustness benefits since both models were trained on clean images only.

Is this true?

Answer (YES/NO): NO